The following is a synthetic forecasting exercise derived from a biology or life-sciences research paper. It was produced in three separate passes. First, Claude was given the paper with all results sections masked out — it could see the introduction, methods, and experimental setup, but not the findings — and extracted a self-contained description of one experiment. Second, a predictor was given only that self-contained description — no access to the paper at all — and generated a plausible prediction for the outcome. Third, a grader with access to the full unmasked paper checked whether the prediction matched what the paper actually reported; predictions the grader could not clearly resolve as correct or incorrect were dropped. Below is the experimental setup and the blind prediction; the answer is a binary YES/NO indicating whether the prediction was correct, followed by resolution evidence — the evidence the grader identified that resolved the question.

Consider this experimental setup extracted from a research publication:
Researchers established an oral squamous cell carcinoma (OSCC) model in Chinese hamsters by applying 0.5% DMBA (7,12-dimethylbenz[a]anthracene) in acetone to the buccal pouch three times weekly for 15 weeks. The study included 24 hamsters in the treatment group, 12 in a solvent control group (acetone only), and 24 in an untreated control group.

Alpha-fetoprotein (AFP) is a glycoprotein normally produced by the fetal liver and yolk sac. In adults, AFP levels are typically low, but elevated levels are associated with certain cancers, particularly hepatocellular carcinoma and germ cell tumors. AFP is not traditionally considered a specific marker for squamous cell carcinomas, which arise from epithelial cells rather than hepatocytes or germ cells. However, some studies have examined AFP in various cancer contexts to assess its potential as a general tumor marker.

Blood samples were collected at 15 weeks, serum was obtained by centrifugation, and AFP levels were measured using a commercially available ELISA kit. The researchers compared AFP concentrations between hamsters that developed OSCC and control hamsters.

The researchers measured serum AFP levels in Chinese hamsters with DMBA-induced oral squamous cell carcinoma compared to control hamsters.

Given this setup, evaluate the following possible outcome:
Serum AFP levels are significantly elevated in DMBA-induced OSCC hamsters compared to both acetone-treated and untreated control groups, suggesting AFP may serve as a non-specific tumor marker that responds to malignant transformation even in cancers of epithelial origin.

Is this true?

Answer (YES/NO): NO